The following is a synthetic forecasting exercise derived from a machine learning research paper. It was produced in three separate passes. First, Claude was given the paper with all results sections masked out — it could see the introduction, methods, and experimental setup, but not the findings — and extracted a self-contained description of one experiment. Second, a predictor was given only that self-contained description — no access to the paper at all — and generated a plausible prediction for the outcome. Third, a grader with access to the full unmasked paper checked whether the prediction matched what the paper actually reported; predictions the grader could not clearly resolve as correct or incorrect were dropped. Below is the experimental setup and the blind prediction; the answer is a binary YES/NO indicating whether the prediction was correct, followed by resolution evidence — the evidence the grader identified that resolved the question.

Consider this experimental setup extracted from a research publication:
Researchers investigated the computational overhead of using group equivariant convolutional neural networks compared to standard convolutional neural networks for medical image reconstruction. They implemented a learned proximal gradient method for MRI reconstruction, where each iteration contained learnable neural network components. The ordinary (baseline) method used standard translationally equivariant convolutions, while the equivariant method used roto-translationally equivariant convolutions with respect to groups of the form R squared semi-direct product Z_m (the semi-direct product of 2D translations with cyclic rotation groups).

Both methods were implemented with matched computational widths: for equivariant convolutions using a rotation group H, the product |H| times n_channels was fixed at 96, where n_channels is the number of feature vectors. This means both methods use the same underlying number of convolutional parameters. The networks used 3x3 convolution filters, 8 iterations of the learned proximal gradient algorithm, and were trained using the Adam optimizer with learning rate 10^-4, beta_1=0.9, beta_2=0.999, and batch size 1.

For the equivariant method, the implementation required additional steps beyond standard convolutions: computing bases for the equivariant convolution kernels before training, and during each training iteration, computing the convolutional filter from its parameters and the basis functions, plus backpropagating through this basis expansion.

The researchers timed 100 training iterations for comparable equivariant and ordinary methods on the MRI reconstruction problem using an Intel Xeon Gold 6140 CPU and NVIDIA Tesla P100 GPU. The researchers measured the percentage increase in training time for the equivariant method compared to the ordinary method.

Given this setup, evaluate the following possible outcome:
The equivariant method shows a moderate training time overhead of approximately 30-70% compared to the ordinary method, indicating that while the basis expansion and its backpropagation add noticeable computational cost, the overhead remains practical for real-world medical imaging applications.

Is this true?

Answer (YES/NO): NO